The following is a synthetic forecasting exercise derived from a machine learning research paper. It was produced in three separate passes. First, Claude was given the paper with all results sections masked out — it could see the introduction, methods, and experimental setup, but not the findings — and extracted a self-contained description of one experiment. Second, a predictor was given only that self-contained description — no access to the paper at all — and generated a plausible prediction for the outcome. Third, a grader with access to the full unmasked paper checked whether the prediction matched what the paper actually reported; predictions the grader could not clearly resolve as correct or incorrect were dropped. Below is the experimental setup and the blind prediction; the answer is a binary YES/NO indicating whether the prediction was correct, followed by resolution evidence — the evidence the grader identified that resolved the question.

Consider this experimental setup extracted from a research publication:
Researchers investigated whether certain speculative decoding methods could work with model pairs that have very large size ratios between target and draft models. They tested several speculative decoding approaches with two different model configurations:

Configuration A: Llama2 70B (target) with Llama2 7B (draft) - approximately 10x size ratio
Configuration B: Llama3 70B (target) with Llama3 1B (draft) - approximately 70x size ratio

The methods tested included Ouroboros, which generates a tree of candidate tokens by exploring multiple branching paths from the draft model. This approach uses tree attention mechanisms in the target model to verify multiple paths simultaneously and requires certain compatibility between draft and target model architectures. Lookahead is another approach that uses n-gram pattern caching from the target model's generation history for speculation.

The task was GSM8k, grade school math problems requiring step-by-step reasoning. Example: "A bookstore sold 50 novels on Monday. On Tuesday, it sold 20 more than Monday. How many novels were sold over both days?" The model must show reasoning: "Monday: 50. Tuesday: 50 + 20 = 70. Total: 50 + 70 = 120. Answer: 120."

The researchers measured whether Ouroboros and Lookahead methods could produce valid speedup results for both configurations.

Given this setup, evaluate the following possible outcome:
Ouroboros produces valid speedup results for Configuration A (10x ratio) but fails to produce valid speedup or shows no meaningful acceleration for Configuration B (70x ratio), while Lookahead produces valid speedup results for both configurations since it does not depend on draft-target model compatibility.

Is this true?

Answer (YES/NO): NO